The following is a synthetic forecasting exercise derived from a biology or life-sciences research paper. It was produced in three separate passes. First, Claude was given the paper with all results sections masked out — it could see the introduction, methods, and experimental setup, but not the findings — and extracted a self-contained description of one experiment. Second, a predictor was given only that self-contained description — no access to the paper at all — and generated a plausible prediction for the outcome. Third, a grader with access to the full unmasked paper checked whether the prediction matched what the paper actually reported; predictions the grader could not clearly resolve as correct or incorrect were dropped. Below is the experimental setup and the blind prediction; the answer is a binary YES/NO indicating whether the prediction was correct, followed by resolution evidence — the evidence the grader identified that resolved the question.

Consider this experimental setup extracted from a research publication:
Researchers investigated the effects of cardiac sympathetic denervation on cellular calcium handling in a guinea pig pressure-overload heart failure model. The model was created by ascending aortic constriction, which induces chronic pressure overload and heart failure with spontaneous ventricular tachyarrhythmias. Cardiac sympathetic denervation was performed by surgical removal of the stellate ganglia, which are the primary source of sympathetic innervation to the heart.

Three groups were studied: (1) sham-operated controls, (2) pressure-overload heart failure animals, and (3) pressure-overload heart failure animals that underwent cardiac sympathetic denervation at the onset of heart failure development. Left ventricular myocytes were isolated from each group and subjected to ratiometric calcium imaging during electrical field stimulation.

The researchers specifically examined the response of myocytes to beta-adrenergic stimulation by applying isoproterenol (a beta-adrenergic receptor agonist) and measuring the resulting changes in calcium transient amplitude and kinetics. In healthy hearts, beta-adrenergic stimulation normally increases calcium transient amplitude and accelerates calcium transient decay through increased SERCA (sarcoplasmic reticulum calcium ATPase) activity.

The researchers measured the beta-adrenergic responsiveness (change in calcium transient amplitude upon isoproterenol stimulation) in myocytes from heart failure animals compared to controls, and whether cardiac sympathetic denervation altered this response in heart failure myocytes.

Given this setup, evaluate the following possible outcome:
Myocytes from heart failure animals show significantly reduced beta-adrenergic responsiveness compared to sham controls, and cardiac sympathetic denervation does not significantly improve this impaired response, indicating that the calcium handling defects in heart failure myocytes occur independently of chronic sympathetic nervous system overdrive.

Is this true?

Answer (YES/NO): NO